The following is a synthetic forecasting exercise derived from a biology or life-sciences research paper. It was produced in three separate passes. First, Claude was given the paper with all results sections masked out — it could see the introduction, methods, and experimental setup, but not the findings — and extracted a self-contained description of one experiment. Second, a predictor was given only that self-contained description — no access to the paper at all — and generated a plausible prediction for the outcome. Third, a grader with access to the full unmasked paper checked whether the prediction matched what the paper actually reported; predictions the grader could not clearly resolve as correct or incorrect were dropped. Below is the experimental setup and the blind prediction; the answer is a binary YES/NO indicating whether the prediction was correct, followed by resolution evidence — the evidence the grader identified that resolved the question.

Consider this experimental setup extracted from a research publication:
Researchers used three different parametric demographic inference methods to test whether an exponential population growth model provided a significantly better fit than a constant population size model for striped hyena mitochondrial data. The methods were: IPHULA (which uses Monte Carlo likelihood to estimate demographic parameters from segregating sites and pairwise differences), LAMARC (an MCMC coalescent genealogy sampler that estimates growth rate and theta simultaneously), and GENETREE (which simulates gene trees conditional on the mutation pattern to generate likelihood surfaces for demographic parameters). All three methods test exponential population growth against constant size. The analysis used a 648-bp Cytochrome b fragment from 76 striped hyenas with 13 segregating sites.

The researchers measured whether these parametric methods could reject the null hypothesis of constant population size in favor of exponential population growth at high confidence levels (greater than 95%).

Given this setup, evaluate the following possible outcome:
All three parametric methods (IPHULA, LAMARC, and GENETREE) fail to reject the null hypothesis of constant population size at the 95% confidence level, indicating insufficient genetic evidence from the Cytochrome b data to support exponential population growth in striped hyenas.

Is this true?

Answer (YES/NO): YES